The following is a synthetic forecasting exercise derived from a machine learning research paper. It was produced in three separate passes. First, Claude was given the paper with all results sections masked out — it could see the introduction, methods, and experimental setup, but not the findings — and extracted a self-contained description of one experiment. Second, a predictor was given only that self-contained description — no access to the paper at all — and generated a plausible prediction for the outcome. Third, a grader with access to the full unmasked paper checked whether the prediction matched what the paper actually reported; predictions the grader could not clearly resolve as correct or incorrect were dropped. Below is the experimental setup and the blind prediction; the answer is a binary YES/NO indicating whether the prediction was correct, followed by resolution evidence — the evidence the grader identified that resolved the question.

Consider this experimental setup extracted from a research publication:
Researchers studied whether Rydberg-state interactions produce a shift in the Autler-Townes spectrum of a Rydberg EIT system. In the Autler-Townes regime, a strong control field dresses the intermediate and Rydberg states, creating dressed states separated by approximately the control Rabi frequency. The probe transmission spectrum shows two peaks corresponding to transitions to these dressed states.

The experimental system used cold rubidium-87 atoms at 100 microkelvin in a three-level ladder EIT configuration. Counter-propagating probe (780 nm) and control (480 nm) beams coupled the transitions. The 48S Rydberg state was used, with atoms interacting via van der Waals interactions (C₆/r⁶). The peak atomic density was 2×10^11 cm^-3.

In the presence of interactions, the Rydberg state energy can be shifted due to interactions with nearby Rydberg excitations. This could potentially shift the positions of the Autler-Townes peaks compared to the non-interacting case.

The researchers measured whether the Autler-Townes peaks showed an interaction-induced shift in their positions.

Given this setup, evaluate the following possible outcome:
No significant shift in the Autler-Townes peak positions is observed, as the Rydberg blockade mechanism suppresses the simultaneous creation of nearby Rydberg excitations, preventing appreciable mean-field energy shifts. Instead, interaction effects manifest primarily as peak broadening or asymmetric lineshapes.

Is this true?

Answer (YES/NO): NO